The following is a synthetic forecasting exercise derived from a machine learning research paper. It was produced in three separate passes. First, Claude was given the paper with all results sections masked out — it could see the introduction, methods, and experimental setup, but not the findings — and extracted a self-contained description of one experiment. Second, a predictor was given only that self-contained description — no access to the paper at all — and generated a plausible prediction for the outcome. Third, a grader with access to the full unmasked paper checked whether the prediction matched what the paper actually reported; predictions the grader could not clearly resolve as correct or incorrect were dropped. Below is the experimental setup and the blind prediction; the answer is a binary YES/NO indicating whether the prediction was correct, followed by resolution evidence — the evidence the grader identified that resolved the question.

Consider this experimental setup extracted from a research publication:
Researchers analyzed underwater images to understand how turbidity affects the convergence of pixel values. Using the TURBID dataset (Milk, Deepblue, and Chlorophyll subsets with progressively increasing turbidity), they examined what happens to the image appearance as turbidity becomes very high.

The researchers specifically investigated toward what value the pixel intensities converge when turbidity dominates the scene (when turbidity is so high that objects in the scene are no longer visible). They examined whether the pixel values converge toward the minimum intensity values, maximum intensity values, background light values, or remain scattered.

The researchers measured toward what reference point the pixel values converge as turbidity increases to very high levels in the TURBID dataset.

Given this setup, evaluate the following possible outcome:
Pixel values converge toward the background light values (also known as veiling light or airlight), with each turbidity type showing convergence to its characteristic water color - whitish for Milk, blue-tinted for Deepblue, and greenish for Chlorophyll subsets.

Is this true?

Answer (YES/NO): NO